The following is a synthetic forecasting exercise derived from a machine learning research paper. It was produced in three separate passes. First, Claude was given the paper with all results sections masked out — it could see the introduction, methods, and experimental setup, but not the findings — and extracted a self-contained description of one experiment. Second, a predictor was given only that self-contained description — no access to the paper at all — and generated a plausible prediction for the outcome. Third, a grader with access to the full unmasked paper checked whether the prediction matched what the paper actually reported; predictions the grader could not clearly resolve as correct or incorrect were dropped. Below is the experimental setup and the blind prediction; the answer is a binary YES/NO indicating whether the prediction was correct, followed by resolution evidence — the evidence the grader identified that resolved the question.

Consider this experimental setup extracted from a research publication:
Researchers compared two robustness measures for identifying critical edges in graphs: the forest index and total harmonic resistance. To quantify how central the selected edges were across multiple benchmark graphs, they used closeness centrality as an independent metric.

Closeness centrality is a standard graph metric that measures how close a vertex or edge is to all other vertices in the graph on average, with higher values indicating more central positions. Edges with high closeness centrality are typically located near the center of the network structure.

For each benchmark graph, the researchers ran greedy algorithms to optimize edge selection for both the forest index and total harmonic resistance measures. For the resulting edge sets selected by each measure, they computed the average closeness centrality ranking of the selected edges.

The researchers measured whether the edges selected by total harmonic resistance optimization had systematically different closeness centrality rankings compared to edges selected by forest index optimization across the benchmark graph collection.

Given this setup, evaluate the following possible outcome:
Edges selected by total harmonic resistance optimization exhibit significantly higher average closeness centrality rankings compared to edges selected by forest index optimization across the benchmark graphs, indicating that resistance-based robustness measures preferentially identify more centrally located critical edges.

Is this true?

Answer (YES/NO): YES